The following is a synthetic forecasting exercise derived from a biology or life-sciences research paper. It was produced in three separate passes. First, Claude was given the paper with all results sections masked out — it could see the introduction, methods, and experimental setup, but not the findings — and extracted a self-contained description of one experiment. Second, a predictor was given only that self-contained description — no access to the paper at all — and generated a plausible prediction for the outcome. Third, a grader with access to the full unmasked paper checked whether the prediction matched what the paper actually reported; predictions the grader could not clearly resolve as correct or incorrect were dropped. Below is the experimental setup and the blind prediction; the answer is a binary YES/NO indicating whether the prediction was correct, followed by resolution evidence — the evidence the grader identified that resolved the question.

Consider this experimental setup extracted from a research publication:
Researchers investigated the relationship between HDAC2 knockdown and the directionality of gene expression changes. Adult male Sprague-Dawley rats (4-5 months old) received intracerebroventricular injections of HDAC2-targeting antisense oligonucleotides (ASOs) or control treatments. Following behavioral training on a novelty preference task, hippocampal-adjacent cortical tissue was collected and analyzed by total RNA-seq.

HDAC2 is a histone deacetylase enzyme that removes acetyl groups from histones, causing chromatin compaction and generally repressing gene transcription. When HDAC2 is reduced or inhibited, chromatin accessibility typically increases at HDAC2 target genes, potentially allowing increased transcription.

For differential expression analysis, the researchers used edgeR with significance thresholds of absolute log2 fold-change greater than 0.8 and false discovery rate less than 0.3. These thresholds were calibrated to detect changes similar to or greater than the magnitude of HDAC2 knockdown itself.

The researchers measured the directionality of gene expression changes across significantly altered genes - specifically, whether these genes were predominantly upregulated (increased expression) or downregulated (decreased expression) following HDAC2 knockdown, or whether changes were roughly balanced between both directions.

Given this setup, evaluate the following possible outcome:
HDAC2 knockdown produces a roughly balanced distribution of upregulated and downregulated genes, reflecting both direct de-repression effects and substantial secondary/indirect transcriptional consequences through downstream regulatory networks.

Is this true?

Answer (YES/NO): NO